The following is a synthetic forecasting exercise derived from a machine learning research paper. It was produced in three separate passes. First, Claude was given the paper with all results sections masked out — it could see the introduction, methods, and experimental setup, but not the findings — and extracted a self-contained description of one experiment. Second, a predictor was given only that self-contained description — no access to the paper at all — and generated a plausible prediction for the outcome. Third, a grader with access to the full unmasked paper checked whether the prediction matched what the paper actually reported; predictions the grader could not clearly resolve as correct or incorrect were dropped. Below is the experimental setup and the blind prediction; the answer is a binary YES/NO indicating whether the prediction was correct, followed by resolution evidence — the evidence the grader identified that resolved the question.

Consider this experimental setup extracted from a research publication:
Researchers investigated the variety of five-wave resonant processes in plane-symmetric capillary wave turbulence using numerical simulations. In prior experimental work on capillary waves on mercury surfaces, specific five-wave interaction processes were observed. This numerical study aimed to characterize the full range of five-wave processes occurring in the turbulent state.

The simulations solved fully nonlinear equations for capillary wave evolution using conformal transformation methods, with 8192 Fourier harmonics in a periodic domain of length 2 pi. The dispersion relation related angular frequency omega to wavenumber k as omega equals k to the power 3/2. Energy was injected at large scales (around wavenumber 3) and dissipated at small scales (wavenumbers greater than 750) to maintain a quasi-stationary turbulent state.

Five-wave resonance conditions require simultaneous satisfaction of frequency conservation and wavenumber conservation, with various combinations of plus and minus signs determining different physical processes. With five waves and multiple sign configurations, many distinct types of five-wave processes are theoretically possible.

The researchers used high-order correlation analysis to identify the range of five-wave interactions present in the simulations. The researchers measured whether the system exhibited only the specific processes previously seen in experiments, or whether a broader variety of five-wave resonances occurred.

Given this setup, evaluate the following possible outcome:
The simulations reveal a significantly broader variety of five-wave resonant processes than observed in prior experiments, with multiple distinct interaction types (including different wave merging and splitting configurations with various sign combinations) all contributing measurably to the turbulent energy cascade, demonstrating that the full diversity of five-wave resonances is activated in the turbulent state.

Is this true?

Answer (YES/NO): YES